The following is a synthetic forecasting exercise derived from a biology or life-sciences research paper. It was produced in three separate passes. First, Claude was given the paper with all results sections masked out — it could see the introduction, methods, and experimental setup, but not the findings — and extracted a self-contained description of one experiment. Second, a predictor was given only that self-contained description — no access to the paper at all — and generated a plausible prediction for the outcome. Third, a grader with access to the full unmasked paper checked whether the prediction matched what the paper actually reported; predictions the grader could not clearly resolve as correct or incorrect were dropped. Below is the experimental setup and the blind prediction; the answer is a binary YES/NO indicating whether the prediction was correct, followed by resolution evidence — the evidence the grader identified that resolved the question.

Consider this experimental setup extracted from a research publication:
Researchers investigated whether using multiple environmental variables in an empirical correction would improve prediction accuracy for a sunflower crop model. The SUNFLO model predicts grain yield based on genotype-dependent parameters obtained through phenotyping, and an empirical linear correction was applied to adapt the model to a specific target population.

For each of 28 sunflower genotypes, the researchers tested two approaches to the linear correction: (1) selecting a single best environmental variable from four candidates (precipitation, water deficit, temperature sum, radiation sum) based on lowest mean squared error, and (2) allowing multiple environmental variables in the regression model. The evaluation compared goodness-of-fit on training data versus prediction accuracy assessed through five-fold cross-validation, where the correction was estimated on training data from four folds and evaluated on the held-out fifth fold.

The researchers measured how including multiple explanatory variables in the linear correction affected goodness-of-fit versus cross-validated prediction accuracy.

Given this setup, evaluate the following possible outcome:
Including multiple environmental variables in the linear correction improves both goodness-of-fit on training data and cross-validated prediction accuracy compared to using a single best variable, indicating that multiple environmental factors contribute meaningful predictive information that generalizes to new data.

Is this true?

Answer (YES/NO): NO